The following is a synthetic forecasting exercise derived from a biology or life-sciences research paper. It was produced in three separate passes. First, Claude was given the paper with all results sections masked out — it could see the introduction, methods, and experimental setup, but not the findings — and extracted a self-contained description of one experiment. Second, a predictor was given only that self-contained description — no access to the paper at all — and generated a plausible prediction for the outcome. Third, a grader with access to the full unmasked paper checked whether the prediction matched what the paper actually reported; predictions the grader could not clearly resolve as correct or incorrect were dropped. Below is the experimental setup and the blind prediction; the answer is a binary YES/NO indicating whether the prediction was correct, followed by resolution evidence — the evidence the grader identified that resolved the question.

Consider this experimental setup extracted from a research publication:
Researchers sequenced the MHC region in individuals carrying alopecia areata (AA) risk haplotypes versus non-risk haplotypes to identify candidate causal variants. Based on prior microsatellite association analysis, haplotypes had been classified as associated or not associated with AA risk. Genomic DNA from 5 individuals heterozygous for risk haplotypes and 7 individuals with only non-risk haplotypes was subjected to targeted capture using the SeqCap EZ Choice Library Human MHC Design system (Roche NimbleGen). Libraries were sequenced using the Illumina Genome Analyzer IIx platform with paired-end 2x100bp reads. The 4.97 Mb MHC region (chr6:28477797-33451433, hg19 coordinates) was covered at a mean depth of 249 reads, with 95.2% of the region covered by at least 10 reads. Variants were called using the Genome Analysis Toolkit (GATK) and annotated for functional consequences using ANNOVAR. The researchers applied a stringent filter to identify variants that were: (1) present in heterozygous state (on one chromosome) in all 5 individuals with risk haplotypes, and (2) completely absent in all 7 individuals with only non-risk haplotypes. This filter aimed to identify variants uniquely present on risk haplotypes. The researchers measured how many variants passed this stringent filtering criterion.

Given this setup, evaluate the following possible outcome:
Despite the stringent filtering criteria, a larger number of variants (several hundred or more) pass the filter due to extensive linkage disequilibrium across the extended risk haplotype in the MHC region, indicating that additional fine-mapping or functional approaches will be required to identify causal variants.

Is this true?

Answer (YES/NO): NO